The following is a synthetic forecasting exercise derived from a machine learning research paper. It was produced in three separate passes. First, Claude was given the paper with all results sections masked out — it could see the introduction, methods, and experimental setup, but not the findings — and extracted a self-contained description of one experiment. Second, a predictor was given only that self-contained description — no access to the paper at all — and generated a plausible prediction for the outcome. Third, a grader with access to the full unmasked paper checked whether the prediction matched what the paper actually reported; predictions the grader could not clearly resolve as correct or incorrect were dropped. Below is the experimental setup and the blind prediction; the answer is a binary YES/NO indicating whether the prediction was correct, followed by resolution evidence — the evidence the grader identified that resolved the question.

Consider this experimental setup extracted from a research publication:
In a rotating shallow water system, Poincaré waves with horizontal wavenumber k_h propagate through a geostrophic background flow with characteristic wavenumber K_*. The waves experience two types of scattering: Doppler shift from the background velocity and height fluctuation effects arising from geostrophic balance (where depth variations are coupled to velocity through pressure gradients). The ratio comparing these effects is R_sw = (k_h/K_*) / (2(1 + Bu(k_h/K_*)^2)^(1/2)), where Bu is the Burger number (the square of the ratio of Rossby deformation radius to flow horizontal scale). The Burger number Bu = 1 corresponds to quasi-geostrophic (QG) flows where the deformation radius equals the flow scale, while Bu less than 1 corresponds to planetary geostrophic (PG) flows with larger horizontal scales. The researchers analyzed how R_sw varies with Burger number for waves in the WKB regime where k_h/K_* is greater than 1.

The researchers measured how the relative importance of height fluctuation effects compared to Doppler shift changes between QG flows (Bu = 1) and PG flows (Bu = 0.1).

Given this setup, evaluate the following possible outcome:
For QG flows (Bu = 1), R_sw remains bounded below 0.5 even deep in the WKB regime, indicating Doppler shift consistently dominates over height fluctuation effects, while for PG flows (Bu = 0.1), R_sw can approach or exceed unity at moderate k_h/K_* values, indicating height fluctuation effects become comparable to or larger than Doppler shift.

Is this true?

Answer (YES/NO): YES